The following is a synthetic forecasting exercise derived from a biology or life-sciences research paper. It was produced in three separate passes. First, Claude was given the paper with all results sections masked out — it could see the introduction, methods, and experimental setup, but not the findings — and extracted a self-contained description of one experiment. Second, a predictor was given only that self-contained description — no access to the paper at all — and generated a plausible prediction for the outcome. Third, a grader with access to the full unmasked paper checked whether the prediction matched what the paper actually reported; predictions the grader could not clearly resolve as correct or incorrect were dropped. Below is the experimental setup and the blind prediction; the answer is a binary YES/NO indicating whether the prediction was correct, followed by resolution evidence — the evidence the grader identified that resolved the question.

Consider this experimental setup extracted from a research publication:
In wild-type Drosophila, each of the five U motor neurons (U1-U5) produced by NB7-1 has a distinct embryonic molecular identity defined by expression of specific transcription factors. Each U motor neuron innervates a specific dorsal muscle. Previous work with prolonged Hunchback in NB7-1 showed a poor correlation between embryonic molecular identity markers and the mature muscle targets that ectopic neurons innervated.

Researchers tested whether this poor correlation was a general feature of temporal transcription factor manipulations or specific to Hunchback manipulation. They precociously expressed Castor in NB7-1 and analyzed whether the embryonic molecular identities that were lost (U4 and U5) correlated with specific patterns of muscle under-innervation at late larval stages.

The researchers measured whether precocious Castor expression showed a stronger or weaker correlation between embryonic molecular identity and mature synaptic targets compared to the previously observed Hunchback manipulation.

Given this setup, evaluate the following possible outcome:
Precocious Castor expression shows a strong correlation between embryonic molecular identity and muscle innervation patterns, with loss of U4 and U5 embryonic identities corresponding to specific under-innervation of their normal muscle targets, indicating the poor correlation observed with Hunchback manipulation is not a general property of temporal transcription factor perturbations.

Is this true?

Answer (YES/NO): YES